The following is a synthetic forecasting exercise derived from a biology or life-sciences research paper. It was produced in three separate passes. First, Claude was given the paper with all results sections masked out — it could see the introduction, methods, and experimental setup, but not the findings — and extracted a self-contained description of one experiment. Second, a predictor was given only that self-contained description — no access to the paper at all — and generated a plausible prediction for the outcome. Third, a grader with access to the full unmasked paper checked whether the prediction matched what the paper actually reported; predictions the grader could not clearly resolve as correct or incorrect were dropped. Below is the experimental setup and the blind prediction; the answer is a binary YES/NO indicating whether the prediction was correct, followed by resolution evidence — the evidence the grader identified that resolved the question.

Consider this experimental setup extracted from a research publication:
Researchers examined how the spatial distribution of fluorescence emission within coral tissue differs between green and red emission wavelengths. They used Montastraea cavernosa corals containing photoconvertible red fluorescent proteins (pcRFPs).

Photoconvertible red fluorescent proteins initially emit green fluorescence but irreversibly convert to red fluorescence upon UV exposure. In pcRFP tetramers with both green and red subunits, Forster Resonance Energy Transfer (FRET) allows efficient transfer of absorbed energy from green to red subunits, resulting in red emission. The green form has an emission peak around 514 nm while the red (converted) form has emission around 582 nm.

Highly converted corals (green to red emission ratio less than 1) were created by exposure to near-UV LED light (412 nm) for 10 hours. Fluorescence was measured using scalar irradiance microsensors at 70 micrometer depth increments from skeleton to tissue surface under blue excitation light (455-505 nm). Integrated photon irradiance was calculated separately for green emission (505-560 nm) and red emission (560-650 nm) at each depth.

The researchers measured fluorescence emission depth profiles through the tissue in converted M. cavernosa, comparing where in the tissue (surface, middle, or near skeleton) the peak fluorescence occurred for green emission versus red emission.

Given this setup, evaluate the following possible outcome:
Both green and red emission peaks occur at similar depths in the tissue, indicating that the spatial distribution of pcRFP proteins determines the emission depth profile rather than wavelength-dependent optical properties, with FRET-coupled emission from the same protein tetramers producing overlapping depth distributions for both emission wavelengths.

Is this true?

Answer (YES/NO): NO